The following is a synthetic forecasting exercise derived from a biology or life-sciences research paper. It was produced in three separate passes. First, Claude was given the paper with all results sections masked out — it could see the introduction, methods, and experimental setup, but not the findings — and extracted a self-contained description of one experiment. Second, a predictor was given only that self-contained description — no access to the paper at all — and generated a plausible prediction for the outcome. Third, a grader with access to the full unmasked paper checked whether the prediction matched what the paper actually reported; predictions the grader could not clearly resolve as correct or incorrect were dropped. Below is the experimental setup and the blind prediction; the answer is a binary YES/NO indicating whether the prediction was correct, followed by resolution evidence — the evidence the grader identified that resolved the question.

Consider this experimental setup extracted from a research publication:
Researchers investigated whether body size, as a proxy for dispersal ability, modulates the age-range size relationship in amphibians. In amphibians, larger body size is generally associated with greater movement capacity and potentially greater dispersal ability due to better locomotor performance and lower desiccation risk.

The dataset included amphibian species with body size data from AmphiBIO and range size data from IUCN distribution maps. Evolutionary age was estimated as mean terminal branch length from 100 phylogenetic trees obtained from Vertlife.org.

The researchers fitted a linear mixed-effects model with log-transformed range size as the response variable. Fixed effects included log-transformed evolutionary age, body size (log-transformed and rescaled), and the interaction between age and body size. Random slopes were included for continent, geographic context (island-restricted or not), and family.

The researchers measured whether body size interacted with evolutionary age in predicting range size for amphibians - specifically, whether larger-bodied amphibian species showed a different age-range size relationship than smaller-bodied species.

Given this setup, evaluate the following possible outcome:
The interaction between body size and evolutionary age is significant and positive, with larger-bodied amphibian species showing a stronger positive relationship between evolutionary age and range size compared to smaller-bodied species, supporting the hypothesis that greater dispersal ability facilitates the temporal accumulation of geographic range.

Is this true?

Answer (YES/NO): NO